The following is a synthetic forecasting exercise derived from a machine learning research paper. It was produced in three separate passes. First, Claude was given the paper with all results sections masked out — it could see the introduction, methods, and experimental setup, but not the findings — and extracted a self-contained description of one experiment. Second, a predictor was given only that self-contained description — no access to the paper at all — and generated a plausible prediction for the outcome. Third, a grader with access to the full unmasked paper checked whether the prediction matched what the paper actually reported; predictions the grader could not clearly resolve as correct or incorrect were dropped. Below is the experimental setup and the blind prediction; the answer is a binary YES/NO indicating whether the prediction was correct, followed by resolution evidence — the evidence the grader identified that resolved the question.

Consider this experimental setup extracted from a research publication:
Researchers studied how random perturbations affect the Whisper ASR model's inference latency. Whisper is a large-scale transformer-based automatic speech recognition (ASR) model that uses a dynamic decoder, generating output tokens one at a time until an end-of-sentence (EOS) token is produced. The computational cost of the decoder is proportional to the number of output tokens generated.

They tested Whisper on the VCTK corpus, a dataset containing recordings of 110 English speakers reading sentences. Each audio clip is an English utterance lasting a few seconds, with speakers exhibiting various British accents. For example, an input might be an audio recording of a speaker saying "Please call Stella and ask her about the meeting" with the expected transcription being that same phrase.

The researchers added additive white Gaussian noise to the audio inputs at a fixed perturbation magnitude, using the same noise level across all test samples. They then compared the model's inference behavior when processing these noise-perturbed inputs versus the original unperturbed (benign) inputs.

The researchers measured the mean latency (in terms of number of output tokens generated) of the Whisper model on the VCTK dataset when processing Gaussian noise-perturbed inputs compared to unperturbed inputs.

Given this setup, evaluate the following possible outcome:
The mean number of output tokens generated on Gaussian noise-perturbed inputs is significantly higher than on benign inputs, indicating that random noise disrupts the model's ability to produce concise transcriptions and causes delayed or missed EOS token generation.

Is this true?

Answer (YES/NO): NO